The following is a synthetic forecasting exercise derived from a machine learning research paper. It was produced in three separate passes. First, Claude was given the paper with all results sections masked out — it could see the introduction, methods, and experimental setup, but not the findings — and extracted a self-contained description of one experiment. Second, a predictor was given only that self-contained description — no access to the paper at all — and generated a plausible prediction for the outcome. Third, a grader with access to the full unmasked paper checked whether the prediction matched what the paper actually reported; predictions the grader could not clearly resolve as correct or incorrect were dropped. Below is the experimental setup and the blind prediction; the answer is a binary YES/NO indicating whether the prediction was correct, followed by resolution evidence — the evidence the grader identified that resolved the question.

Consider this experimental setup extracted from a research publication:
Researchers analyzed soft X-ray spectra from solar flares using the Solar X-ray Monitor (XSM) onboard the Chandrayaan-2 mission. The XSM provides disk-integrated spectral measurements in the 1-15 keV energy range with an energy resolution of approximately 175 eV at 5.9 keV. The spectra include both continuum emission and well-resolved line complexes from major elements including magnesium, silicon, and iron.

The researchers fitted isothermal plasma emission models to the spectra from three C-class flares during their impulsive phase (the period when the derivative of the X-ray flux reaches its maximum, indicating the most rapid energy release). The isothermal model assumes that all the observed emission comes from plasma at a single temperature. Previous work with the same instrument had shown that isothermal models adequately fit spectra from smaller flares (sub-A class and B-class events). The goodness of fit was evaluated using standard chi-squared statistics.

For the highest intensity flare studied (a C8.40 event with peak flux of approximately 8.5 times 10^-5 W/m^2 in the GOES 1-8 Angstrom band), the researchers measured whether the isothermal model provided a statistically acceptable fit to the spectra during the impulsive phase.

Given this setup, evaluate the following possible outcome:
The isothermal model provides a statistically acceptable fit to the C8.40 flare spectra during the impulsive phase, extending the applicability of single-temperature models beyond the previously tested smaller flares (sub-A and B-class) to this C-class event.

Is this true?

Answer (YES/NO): NO